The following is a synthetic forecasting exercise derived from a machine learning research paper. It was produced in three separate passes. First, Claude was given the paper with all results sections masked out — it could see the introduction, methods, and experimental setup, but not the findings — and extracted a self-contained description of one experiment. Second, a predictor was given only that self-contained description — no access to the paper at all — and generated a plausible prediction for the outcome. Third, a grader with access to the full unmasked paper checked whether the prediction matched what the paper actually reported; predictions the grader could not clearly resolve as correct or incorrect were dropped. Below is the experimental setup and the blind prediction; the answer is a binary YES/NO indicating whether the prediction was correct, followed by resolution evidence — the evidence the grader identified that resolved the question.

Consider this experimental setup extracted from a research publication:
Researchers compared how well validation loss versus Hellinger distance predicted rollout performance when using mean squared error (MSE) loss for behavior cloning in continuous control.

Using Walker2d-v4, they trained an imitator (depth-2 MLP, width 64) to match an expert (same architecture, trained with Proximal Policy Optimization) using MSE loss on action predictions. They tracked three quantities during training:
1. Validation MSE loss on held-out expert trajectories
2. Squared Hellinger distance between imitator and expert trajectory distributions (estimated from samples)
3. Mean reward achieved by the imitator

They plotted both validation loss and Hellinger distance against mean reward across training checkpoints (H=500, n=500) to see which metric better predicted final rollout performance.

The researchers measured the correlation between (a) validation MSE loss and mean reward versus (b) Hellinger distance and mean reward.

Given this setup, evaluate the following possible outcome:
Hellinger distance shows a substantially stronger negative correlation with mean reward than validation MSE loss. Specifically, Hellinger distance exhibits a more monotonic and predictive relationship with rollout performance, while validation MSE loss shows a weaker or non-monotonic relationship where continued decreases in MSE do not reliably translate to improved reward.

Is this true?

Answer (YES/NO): YES